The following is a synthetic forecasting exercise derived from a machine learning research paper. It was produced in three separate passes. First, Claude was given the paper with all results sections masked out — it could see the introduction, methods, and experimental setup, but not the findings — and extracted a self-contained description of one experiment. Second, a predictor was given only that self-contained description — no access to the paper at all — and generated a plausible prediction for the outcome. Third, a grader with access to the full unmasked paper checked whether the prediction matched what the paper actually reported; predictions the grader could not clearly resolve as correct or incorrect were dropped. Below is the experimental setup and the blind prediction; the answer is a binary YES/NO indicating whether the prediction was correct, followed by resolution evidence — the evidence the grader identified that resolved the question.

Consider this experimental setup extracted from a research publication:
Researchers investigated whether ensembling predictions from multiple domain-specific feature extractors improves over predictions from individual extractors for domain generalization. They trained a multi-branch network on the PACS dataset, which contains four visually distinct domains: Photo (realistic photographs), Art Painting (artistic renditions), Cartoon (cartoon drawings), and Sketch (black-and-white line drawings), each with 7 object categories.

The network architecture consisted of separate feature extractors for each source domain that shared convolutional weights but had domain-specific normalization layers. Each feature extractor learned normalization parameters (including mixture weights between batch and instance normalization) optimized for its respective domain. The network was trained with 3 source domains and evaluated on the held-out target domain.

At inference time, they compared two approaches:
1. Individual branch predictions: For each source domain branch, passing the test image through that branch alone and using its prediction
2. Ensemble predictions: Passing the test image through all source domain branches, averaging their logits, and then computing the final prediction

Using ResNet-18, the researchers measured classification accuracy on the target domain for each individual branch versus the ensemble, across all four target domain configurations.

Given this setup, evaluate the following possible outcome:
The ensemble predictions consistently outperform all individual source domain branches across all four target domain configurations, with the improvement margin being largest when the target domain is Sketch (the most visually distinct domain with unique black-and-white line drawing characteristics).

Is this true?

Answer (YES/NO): NO